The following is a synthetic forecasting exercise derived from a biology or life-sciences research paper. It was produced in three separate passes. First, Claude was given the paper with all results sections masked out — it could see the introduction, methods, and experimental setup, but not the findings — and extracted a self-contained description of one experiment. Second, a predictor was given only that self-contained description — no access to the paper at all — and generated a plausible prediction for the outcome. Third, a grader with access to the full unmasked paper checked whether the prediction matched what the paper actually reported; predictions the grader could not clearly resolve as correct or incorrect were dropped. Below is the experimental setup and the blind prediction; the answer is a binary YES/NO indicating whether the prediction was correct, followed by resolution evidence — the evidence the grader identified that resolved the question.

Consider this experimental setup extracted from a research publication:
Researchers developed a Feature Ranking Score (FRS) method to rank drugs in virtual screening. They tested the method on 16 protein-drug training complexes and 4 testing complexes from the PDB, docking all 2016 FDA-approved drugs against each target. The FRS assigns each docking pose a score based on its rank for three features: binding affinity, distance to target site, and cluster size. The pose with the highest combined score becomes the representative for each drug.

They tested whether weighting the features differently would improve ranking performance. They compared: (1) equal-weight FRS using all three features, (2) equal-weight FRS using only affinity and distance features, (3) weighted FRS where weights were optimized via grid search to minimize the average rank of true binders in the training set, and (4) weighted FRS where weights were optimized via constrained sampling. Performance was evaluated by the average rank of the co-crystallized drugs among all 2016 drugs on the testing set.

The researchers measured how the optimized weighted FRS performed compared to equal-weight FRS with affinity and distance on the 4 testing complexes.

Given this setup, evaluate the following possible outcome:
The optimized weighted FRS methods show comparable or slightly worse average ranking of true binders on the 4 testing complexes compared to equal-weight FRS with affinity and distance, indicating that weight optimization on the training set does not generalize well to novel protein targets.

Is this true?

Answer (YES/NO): NO